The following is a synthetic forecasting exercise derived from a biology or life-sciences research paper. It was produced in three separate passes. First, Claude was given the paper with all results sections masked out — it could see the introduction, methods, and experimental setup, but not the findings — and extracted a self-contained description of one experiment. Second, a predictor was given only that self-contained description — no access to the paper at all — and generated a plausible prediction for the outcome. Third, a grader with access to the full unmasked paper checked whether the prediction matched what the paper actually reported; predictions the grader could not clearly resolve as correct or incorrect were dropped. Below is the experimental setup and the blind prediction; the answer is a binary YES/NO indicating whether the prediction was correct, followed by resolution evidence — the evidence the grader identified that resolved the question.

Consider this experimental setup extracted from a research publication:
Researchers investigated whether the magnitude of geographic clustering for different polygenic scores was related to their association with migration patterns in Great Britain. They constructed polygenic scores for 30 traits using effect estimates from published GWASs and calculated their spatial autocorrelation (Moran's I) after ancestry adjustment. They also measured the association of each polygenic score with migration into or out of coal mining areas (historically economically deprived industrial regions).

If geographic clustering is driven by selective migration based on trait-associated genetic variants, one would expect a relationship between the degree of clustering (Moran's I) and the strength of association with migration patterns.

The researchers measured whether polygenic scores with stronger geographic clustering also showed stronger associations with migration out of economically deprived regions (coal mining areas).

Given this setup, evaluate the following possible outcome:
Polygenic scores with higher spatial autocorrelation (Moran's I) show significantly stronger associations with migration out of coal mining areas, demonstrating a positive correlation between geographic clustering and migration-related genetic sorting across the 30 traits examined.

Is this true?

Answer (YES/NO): YES